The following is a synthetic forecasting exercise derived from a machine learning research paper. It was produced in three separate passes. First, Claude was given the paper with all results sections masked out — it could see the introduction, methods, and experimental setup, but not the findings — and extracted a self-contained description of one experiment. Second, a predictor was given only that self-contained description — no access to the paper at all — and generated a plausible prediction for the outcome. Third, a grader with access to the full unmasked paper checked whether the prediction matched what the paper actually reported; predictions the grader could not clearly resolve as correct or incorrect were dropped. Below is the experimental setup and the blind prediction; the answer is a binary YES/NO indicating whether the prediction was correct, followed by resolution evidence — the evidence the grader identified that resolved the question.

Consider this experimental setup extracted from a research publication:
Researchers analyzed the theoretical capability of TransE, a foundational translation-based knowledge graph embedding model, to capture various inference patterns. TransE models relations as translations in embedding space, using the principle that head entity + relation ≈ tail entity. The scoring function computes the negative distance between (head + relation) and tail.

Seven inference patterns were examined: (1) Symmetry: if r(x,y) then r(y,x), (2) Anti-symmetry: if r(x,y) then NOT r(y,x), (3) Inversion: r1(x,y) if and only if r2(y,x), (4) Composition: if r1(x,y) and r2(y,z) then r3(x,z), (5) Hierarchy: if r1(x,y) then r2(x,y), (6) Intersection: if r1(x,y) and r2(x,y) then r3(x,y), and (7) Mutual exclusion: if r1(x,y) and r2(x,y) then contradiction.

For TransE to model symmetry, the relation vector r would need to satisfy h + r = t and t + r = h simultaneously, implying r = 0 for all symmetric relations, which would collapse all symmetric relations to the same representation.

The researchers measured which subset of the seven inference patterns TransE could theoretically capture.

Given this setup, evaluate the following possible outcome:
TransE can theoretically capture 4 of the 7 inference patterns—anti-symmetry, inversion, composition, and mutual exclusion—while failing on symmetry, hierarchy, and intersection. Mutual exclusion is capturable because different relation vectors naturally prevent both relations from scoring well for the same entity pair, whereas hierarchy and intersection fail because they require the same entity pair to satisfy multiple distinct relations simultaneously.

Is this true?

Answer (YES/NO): NO